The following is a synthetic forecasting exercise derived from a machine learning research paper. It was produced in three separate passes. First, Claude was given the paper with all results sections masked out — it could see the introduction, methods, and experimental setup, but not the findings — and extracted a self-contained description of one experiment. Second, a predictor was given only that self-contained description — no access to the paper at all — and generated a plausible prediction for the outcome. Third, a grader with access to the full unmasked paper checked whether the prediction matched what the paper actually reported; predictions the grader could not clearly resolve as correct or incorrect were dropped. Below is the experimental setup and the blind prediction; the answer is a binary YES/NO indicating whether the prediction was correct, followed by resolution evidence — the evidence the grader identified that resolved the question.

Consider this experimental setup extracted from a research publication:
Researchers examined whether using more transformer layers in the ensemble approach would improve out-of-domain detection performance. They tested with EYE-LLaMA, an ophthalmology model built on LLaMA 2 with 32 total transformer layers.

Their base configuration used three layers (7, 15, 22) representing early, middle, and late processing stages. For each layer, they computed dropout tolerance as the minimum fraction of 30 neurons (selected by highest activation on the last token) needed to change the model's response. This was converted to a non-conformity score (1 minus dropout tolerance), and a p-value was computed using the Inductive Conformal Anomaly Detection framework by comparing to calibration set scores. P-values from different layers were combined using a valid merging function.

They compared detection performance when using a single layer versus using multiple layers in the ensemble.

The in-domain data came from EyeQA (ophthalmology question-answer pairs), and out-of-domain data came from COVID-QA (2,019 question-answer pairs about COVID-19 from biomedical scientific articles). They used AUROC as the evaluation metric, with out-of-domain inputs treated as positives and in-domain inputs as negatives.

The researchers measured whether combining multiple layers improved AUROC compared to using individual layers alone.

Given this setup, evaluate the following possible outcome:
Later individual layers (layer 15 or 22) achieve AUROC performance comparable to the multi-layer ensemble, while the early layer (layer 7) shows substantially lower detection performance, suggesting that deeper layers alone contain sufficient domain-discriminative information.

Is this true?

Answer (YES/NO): NO